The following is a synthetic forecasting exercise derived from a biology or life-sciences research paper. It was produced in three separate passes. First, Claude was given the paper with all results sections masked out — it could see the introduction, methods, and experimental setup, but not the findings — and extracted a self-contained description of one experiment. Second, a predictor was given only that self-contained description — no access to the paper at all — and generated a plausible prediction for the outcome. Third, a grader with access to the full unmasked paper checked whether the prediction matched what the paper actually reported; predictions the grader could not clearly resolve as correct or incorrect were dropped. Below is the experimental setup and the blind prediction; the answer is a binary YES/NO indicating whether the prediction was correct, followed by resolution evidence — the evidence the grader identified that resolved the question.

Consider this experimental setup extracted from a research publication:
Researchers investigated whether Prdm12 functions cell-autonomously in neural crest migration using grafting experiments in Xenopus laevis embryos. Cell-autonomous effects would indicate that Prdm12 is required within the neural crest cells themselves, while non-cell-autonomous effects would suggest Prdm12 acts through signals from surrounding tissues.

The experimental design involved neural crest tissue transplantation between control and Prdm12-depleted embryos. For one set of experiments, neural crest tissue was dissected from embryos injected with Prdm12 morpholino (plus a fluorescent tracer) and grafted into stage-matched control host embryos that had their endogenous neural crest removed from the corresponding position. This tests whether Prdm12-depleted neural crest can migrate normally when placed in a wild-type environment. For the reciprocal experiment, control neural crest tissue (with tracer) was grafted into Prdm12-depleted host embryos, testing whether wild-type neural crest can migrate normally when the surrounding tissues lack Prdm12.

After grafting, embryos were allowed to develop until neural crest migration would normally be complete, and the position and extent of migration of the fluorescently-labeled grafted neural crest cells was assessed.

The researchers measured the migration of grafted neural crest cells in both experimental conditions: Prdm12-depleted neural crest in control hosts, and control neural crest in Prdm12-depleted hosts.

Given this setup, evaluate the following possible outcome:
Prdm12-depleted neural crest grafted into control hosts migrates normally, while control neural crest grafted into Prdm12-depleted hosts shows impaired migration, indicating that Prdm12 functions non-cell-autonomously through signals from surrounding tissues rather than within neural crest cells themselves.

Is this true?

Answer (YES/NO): NO